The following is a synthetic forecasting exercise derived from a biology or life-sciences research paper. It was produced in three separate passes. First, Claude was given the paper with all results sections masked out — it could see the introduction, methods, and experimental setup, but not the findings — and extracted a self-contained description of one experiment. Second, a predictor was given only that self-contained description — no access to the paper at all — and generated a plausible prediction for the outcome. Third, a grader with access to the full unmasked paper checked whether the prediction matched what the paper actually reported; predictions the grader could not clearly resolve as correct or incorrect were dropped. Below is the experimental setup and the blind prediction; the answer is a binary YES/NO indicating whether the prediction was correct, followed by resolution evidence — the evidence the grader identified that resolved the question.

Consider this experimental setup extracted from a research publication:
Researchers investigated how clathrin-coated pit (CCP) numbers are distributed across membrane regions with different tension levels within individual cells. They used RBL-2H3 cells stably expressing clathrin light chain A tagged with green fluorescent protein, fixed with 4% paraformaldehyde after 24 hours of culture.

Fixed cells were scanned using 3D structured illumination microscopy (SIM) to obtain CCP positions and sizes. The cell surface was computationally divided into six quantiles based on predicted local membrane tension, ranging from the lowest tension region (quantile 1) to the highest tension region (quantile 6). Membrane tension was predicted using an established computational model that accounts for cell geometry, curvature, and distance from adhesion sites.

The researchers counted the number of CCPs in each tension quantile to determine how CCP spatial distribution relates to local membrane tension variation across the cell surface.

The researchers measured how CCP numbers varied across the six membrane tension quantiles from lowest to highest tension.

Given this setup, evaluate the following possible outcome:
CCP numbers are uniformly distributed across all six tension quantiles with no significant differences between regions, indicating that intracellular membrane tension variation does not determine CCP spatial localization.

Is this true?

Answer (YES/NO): NO